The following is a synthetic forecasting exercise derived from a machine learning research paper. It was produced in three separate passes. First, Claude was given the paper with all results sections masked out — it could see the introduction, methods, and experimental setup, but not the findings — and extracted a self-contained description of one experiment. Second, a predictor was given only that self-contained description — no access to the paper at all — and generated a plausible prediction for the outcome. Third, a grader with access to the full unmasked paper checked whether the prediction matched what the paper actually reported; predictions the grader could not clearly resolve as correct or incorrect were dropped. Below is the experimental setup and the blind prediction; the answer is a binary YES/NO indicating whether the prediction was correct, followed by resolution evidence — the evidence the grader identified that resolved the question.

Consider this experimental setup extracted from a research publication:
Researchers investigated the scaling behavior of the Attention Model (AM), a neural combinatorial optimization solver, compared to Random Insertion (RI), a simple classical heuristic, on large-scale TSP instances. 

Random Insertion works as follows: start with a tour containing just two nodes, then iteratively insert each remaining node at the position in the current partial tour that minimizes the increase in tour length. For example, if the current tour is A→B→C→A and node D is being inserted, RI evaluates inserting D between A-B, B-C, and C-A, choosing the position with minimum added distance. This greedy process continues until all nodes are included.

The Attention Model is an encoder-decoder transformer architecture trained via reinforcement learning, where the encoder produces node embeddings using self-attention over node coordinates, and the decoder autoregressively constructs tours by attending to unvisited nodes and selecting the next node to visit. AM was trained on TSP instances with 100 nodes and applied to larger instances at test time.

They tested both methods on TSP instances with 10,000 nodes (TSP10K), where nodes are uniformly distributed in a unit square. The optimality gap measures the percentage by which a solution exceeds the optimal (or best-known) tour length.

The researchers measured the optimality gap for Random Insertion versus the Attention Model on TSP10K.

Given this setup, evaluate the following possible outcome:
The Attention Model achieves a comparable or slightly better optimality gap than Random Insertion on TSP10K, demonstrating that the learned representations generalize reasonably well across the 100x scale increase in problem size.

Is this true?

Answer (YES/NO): NO